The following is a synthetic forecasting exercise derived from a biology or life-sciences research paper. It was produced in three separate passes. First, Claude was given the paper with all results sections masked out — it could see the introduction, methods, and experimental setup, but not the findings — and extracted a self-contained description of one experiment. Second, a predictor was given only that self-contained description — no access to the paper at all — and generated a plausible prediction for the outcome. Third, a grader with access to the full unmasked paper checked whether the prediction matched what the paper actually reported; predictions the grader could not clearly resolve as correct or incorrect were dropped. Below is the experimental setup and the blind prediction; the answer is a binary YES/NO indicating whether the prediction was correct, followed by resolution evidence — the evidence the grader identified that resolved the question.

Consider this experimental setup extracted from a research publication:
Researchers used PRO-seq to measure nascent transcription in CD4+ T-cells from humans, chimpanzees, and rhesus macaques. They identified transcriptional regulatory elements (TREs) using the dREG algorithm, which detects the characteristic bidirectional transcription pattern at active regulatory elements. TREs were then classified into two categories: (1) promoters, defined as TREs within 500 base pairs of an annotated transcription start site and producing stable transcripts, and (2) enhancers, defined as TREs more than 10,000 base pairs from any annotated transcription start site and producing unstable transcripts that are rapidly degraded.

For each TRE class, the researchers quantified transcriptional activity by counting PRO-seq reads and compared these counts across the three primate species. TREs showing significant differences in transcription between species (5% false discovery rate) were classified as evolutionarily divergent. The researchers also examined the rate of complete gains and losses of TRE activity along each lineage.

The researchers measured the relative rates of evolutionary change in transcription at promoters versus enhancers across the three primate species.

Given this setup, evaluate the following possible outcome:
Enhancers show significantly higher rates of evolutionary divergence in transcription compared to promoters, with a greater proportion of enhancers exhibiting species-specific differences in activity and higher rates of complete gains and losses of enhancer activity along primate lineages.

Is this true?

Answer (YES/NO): YES